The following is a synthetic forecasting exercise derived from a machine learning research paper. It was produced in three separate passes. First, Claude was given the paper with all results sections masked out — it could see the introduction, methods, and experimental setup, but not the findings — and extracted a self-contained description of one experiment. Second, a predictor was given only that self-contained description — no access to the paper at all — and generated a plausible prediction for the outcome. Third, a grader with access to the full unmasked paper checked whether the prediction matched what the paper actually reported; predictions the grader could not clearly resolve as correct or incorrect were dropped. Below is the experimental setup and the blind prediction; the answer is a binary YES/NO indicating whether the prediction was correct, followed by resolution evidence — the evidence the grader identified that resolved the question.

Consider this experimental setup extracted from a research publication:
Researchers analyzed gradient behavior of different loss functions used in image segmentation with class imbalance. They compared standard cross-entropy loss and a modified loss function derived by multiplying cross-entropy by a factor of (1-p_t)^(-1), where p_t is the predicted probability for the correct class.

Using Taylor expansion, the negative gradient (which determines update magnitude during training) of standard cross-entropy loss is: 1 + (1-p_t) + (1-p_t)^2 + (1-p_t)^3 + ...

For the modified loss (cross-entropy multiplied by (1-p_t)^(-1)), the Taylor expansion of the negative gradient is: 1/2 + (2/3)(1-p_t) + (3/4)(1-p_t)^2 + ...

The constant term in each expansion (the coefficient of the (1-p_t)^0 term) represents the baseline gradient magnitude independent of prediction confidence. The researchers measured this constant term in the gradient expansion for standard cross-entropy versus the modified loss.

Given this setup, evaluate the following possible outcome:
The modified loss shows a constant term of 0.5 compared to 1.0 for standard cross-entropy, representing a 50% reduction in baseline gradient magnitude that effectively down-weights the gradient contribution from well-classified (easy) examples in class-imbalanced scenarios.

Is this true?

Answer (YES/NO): YES